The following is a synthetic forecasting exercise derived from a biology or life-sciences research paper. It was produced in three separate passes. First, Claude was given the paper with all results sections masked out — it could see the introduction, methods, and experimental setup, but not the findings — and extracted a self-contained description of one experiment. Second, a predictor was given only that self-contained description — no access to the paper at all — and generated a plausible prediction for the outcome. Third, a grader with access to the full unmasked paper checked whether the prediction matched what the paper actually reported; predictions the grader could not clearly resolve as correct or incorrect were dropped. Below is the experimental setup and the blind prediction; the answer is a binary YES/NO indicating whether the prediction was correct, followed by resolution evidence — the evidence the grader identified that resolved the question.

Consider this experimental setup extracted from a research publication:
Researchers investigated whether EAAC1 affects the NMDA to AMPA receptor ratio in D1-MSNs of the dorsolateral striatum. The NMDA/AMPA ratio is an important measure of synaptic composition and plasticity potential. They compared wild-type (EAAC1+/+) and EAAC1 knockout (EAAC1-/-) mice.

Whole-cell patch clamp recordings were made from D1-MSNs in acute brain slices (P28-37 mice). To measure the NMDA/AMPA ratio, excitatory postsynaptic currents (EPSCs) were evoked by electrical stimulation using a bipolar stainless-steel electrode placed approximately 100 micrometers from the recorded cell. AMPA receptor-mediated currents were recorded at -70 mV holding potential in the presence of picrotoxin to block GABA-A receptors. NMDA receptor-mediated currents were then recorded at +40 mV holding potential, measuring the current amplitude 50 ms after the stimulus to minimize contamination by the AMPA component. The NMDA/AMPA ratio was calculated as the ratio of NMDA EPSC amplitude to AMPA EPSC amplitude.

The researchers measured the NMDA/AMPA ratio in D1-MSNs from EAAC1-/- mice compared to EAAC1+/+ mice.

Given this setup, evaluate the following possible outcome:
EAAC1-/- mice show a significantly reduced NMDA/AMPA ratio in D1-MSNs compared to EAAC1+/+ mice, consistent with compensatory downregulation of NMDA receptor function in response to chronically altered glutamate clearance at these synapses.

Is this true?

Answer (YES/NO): NO